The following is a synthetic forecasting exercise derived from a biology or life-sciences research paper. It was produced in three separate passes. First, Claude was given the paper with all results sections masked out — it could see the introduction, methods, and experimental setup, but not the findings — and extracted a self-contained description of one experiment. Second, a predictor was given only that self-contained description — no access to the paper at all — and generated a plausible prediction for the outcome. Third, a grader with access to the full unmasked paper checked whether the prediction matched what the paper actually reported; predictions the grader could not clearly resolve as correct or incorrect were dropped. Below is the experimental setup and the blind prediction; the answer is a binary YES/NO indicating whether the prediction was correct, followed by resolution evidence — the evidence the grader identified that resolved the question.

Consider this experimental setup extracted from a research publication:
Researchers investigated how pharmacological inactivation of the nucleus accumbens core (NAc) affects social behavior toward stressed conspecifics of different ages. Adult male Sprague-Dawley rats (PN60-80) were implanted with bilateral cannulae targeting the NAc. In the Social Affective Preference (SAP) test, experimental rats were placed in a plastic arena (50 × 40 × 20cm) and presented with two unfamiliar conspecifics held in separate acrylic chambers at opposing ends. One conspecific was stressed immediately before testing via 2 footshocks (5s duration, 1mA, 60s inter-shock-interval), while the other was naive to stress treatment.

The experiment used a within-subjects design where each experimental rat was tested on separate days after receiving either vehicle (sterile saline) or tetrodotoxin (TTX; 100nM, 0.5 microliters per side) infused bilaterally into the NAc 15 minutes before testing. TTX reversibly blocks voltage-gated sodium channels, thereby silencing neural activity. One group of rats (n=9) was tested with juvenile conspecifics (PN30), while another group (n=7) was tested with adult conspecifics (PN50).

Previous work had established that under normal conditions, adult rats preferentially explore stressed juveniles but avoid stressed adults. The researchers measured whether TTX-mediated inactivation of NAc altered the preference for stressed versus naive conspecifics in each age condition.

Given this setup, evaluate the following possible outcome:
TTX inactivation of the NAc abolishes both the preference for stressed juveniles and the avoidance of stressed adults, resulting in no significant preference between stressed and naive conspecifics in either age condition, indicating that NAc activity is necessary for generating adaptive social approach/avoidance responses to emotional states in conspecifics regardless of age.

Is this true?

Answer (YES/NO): NO